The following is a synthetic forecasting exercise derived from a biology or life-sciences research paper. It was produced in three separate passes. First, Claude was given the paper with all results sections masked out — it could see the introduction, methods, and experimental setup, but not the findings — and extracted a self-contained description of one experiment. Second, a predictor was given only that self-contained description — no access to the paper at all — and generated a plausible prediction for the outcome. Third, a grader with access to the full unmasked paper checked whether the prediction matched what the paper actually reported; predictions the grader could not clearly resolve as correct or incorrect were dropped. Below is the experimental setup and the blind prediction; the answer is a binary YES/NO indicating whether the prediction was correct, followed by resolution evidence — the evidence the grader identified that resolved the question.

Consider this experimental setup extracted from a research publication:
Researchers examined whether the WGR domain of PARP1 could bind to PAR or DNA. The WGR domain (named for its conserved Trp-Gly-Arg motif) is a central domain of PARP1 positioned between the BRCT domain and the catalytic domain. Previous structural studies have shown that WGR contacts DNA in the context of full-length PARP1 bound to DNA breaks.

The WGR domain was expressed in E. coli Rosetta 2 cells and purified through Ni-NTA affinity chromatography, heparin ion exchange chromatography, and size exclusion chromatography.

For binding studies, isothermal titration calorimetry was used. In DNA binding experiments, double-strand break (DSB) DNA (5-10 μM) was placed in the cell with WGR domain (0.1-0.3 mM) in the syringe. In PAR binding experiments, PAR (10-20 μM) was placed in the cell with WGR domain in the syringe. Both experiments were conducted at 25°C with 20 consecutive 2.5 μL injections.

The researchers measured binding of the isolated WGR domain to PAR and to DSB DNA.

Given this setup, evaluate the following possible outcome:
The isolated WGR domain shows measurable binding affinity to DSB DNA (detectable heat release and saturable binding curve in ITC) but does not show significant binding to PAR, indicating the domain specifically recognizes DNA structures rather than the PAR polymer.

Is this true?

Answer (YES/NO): NO